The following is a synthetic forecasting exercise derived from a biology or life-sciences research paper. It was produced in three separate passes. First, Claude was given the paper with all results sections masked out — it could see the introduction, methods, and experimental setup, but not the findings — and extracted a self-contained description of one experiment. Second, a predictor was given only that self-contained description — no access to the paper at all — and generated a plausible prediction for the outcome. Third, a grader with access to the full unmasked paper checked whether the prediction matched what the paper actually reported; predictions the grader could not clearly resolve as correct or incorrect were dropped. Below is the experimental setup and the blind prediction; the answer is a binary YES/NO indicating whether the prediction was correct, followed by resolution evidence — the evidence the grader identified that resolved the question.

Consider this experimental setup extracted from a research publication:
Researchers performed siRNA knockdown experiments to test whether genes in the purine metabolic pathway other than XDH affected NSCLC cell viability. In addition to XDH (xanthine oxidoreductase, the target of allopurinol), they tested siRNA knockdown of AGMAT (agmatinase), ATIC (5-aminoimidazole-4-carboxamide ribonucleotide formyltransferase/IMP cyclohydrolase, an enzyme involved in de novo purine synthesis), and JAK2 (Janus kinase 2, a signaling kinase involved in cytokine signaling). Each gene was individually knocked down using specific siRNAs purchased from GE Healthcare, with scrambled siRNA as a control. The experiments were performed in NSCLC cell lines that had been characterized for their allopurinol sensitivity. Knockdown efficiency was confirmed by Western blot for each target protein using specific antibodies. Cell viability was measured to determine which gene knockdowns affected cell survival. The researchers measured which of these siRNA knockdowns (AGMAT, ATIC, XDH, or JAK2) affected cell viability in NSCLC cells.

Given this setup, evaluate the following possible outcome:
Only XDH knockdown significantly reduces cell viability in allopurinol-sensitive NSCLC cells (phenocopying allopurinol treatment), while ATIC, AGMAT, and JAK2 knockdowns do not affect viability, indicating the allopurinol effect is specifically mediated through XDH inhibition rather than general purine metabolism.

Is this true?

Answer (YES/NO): NO